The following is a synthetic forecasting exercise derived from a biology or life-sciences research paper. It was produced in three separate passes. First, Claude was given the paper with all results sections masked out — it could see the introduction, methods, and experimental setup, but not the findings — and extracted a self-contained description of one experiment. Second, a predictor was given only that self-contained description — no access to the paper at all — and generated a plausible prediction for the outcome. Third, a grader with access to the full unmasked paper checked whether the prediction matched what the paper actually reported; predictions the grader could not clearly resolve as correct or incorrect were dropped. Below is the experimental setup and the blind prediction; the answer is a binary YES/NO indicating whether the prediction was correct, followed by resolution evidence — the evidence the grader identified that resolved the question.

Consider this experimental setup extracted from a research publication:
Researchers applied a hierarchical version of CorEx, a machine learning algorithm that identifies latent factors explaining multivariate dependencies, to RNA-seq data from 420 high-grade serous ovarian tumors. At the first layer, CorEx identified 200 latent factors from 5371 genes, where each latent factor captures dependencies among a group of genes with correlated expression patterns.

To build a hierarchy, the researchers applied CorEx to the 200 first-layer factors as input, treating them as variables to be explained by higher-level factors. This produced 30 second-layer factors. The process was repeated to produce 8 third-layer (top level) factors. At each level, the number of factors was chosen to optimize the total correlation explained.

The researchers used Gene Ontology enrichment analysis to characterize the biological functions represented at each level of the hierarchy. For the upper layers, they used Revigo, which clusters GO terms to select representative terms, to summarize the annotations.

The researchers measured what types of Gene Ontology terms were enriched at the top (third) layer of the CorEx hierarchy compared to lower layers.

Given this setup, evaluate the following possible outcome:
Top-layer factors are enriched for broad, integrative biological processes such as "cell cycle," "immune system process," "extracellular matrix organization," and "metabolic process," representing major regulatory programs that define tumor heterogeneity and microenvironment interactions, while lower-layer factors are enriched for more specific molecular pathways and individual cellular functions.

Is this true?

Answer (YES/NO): YES